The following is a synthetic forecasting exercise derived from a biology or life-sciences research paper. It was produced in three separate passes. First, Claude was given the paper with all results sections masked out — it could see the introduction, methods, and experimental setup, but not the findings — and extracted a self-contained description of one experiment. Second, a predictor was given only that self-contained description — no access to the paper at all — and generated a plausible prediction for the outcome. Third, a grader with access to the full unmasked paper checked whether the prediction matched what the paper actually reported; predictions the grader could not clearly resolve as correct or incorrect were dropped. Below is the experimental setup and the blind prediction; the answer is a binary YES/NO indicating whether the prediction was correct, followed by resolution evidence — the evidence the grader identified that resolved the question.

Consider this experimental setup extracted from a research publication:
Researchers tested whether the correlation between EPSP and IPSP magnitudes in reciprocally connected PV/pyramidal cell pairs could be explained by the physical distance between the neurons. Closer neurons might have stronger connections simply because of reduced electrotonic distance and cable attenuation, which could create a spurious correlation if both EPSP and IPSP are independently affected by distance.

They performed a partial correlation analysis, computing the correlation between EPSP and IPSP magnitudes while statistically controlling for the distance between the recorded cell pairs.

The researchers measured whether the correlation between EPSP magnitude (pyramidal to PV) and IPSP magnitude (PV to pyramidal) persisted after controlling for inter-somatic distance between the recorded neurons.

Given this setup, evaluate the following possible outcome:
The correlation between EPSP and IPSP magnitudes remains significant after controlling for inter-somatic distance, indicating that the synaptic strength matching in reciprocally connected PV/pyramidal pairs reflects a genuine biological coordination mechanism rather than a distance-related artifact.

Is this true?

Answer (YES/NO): YES